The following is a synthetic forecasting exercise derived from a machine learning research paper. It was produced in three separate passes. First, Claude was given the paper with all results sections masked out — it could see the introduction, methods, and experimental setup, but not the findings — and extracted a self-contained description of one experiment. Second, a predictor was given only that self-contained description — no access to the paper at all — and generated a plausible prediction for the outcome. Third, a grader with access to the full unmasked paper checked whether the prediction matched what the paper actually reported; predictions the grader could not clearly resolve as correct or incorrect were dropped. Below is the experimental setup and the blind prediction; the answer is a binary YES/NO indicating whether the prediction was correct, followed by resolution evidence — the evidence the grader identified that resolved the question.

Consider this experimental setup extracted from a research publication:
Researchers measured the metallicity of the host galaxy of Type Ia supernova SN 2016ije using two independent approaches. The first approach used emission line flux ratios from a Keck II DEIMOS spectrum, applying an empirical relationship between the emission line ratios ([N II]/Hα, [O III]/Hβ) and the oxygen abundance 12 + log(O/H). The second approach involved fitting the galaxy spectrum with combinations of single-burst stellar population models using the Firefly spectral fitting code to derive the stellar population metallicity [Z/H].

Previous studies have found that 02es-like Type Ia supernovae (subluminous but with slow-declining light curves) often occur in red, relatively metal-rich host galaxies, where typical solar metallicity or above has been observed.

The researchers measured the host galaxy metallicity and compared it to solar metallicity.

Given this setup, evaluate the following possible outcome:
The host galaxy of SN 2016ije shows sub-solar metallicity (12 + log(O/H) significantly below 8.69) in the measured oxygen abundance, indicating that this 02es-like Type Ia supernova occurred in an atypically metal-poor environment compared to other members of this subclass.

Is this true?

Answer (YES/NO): YES